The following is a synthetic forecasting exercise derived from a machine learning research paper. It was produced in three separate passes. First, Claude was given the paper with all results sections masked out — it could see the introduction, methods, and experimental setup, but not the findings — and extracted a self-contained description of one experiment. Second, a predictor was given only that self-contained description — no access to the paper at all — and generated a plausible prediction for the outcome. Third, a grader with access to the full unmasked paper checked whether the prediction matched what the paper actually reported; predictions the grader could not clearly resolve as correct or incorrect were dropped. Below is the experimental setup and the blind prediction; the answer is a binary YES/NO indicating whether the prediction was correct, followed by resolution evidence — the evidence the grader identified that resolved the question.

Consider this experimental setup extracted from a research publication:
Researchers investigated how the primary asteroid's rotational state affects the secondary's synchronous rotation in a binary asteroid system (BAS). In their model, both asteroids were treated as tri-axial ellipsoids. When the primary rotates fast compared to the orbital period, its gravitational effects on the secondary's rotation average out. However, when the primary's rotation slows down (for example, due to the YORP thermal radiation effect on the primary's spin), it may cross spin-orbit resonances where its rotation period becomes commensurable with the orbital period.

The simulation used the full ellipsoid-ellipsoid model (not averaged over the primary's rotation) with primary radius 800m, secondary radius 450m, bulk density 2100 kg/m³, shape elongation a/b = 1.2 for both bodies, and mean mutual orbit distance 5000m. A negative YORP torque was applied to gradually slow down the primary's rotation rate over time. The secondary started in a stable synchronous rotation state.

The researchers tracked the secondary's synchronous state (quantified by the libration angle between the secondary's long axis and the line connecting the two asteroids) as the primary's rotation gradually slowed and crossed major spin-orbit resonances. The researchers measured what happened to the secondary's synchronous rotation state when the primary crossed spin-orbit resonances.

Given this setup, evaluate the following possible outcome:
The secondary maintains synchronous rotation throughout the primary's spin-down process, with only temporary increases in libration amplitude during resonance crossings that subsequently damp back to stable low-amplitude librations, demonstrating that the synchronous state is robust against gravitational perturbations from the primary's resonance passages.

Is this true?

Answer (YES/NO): NO